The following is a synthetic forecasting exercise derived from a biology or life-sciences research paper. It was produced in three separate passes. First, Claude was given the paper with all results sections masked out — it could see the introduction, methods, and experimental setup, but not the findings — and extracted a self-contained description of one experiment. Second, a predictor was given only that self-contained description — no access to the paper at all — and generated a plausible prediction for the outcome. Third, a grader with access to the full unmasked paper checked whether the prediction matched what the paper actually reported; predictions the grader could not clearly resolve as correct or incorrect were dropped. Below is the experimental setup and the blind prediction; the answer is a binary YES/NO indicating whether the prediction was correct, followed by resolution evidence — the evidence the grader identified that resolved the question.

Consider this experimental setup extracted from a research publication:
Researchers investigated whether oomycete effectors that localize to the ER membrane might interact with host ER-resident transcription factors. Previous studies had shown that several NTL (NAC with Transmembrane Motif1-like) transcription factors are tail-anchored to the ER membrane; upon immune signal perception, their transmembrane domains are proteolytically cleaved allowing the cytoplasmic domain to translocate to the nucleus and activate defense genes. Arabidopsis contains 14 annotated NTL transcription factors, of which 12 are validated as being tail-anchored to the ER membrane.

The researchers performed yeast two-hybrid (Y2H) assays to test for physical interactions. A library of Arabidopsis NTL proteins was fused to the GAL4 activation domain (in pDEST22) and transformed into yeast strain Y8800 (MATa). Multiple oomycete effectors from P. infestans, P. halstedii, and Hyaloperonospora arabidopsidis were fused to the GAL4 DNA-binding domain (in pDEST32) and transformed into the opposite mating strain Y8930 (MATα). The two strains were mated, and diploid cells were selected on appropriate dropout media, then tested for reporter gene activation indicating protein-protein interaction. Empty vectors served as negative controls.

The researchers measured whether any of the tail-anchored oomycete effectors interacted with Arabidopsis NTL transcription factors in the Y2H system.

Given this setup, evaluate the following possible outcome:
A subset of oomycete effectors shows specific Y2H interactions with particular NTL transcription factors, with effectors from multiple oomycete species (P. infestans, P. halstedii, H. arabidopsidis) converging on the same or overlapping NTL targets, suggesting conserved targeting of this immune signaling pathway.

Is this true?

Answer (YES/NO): YES